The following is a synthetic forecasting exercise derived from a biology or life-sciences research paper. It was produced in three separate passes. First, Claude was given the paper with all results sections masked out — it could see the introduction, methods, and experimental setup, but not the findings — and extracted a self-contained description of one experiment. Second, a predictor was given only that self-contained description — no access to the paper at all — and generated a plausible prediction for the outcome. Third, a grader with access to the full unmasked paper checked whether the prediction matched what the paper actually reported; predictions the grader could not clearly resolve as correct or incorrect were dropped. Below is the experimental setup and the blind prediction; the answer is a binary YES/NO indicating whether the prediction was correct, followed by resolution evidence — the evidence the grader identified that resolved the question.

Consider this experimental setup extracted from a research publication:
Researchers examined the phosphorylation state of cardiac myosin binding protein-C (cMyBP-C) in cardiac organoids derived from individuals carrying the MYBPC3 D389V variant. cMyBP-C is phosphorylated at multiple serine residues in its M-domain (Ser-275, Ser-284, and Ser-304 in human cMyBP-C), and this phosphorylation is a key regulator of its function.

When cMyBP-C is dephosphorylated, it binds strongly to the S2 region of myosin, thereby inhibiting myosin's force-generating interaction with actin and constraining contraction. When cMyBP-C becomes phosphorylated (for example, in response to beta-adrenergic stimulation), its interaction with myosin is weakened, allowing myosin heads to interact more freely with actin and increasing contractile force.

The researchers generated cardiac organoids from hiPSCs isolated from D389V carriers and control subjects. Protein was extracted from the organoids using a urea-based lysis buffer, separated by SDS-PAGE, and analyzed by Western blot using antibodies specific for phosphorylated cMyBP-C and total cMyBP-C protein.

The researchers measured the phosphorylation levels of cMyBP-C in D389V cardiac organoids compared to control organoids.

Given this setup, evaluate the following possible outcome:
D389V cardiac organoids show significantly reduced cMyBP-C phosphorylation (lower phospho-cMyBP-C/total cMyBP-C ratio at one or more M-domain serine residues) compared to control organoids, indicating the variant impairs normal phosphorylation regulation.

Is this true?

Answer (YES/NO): NO